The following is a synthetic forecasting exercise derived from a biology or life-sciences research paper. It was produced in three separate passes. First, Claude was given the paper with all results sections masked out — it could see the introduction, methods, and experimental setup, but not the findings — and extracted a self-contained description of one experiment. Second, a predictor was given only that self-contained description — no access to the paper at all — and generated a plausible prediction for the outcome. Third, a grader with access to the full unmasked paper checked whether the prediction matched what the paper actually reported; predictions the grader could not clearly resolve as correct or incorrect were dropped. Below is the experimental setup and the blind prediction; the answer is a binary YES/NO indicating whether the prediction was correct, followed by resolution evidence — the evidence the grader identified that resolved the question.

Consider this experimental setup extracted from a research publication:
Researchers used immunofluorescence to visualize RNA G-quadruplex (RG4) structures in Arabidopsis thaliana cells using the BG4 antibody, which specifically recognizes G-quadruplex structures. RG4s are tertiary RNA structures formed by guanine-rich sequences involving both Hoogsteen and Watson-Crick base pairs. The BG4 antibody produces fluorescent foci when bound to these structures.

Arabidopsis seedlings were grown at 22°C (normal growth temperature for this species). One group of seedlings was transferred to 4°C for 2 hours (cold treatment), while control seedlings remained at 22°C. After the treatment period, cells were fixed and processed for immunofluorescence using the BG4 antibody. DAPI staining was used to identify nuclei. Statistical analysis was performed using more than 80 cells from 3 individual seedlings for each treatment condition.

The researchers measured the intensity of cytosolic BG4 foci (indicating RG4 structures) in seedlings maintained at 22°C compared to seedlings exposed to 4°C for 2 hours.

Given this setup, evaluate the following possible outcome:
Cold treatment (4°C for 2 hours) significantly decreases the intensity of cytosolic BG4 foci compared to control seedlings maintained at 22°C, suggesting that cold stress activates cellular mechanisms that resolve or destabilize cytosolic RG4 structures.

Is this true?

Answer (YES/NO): NO